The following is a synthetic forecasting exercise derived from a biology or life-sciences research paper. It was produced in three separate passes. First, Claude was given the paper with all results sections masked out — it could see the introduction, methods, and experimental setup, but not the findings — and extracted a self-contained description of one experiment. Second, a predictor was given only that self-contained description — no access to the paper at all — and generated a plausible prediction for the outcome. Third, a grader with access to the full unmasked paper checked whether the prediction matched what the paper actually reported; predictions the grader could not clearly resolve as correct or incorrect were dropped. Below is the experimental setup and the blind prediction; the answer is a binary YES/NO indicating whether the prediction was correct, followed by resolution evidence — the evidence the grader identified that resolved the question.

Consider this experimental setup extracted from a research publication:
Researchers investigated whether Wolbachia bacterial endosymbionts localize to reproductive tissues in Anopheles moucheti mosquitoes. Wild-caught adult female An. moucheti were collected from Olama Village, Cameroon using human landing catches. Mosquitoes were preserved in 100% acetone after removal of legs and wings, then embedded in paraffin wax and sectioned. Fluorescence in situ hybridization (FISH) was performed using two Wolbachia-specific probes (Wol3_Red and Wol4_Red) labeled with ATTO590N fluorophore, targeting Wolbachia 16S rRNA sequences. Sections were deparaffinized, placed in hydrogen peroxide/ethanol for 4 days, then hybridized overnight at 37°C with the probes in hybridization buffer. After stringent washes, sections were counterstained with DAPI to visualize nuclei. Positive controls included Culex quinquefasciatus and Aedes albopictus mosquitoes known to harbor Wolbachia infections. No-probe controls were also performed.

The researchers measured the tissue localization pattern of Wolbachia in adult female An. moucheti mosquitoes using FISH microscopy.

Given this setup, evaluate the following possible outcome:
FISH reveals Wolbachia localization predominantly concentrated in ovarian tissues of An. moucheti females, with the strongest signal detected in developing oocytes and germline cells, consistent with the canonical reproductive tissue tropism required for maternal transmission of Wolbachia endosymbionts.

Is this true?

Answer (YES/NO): YES